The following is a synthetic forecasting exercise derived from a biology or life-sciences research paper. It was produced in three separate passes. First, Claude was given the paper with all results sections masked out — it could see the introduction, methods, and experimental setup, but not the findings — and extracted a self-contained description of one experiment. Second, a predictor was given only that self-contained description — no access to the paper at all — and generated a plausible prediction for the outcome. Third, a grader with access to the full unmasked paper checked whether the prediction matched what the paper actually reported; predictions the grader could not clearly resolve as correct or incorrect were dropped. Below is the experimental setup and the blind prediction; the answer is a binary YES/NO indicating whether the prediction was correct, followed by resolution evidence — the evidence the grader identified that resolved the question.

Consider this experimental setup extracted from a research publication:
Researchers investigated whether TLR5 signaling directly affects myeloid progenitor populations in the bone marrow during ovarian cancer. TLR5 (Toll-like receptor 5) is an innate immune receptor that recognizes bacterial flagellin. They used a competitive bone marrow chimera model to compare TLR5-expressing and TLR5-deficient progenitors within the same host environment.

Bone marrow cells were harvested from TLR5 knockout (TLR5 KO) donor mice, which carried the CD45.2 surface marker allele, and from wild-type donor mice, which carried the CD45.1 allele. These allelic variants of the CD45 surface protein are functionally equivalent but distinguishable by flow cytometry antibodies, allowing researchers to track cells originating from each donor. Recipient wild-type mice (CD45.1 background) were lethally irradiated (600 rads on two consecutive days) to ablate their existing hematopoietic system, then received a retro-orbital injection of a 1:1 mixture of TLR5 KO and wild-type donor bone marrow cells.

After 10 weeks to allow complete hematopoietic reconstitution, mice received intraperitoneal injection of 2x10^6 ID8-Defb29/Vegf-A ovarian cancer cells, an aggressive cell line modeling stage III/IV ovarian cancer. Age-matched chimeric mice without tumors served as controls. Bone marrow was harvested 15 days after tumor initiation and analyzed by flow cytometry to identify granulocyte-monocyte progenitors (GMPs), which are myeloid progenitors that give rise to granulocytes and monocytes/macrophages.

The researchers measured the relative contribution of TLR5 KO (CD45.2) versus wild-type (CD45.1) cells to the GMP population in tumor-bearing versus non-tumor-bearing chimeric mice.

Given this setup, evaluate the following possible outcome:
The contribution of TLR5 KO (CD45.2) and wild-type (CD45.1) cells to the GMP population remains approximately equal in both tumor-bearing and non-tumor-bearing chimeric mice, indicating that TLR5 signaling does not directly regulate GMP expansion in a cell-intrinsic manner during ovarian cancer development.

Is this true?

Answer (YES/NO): NO